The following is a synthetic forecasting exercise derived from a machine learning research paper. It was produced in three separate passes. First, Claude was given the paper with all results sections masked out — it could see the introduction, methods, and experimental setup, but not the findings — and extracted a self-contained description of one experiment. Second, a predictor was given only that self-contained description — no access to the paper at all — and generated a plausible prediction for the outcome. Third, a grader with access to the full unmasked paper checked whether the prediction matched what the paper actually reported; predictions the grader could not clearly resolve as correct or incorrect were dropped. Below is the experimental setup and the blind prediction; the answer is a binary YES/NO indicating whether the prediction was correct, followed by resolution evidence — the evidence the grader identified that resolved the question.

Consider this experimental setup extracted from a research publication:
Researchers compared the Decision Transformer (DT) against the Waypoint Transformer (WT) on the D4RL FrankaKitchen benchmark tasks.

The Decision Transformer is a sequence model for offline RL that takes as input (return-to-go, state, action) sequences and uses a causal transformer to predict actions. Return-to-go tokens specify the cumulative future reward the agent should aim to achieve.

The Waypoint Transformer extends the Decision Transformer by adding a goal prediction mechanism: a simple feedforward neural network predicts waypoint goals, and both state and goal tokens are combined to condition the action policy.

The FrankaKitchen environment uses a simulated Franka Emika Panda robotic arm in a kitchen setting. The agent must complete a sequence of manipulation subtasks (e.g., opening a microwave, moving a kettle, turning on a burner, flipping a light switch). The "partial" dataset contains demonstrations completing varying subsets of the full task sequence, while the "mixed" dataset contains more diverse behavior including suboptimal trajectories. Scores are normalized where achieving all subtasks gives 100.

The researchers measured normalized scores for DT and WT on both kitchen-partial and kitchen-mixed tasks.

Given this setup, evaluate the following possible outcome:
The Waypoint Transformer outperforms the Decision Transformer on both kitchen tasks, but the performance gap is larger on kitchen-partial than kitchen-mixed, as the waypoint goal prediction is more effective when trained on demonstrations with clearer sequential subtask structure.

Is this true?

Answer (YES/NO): NO